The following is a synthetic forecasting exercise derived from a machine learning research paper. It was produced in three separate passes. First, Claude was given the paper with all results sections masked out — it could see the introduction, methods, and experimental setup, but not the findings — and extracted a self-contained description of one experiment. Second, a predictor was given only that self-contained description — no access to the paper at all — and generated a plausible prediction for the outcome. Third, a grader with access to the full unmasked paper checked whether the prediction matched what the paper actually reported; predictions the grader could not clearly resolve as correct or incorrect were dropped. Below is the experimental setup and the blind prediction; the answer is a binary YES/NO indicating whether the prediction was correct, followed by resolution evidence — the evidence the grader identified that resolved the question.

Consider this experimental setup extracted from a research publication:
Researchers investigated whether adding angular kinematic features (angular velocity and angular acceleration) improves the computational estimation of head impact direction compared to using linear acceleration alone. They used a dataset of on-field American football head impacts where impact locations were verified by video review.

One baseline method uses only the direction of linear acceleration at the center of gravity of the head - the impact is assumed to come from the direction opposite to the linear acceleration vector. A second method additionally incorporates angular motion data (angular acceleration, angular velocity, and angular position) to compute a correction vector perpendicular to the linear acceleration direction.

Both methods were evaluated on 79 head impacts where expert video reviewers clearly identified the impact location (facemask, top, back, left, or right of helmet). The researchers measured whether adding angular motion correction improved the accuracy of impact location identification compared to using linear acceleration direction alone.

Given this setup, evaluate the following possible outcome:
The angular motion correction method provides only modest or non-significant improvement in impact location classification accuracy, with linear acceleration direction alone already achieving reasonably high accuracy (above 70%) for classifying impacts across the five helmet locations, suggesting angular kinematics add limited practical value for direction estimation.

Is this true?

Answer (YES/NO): NO